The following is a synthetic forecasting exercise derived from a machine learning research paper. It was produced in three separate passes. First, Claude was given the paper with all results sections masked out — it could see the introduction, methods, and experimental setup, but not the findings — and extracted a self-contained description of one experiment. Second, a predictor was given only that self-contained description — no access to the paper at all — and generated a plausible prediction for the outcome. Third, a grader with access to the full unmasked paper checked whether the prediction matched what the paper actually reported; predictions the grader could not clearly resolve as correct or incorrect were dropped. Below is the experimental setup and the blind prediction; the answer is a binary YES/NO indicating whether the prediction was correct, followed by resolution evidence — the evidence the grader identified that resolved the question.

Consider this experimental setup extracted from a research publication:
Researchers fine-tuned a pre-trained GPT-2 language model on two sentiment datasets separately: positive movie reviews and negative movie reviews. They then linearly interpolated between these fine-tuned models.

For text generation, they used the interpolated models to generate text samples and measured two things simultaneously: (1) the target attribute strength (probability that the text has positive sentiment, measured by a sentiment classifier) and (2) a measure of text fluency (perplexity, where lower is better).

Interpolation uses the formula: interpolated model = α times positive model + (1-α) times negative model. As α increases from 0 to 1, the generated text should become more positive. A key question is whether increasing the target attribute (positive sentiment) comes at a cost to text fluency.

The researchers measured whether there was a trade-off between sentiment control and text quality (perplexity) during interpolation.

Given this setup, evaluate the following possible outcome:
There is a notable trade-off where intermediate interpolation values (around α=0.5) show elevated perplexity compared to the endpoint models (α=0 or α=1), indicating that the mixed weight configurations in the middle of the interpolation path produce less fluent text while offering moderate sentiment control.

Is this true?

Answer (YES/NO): NO